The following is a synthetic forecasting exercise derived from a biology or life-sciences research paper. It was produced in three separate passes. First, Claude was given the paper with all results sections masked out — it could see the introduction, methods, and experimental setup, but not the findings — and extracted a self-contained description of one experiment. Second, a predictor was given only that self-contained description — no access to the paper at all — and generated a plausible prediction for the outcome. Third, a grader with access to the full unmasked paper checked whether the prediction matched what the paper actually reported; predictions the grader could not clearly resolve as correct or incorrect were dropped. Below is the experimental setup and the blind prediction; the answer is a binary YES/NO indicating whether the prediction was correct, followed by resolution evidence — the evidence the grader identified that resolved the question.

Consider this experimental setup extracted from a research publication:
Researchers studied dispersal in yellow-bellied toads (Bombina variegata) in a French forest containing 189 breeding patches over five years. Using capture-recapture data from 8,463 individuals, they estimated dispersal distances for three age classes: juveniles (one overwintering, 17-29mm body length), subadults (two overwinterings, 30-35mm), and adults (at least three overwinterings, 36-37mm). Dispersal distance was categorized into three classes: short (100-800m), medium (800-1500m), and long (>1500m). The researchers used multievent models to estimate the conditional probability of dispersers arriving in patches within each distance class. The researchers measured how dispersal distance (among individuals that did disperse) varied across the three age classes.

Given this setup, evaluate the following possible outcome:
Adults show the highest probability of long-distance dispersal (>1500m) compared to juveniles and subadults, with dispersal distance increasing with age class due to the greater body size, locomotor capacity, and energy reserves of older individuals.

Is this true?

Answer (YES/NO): NO